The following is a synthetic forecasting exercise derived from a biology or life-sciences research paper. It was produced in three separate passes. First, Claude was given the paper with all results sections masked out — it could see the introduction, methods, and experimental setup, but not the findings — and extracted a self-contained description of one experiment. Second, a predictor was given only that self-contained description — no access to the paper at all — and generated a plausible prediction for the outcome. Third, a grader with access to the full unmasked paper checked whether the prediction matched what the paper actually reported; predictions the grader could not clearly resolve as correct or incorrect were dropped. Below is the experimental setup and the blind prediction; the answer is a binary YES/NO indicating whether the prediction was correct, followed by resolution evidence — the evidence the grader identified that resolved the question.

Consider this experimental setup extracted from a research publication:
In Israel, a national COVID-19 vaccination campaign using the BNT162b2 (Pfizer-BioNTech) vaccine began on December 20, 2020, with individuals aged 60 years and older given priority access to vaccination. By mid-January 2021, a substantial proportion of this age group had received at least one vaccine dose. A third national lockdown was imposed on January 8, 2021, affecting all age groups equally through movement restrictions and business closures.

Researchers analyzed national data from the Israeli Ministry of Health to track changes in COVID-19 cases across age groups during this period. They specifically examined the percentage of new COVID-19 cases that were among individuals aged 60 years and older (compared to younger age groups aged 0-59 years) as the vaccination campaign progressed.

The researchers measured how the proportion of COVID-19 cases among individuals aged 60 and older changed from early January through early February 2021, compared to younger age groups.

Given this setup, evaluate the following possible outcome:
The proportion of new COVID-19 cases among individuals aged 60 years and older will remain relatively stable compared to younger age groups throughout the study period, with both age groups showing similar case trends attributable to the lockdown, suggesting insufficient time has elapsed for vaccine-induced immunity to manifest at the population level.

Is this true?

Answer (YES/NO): NO